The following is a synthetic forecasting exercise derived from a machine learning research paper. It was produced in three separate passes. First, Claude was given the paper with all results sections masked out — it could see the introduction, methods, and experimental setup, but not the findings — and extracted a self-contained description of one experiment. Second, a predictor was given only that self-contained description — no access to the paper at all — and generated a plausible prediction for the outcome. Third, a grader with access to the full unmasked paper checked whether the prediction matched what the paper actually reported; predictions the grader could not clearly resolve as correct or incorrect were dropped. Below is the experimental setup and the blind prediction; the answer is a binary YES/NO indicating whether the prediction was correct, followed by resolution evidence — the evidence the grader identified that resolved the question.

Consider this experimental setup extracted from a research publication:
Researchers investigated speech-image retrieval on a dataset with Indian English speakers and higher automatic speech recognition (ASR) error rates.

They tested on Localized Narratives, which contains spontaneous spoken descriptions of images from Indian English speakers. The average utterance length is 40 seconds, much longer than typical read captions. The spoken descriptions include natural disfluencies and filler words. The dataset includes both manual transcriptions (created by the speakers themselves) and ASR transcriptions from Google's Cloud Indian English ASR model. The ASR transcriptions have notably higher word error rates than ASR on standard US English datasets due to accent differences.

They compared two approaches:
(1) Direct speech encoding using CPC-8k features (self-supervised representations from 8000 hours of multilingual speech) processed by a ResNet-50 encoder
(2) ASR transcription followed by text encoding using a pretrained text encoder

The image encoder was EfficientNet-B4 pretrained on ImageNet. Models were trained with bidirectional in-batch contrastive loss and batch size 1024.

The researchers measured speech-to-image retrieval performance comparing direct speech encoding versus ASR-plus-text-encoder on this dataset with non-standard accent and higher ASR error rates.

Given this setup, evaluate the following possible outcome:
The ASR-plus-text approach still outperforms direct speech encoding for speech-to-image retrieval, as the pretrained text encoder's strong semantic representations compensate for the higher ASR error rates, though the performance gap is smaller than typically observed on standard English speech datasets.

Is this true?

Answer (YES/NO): NO